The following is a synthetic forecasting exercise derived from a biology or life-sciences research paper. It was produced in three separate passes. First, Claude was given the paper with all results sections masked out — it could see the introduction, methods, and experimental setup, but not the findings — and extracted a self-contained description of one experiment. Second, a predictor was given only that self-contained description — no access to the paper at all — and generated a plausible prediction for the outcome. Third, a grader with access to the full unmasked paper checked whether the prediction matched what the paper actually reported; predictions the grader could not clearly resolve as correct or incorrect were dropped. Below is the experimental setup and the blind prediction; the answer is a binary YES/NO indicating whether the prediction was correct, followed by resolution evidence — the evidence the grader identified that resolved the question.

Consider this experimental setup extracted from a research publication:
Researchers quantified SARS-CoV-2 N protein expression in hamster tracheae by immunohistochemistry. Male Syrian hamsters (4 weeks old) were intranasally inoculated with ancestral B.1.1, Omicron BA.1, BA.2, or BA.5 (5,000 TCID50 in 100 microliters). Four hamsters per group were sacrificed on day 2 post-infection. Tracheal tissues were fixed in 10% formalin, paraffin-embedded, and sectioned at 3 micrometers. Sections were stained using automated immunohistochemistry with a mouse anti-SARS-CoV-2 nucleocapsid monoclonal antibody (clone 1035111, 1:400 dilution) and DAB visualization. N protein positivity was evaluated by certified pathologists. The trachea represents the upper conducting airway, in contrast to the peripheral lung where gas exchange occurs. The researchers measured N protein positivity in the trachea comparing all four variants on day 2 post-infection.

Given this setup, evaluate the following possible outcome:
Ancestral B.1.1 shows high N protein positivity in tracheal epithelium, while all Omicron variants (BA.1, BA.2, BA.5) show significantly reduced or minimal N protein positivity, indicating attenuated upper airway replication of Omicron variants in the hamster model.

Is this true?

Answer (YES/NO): NO